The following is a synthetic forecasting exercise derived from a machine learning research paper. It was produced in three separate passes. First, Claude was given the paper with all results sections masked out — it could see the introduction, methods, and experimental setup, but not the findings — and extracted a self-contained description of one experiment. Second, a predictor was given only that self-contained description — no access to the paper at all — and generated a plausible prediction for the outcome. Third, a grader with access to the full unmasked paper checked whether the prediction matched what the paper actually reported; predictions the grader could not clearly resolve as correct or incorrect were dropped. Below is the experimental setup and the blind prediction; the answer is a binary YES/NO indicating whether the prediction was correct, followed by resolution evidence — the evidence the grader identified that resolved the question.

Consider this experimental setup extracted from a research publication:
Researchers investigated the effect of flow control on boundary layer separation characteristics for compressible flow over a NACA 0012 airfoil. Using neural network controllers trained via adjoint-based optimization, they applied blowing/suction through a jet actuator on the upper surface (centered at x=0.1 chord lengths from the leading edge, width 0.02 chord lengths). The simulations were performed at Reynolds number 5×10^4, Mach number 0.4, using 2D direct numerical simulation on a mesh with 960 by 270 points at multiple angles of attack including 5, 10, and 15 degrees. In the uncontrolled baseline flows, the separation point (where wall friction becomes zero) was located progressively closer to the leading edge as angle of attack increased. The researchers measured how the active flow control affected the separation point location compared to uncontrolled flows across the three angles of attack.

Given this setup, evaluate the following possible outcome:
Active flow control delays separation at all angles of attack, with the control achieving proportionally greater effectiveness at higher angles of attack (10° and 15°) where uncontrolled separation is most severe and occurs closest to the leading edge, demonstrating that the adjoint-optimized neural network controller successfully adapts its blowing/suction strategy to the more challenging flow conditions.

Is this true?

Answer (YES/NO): NO